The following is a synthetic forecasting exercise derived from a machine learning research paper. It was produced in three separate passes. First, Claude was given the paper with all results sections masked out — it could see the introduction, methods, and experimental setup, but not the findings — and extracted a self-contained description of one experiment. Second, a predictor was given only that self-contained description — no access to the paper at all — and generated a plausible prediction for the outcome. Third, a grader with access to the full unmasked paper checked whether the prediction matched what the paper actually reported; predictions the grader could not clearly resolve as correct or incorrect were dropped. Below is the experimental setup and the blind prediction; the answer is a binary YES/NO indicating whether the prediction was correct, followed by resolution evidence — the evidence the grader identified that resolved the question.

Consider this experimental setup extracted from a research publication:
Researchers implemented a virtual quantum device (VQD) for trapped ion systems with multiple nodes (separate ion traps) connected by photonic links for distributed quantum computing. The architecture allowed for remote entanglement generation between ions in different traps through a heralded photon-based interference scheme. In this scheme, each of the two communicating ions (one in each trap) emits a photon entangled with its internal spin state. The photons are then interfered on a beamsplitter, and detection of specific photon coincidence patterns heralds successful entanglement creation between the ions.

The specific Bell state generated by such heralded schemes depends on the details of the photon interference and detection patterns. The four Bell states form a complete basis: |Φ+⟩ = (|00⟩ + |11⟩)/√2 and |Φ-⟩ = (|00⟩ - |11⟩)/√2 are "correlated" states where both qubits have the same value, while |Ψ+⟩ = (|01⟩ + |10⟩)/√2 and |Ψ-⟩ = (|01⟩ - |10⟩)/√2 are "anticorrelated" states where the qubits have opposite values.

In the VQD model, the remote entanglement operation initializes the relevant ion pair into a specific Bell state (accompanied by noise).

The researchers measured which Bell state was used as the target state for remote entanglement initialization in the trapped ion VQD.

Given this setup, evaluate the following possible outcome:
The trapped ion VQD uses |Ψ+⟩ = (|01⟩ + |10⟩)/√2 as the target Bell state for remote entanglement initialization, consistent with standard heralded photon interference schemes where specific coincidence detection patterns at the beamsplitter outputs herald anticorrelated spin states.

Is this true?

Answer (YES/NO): YES